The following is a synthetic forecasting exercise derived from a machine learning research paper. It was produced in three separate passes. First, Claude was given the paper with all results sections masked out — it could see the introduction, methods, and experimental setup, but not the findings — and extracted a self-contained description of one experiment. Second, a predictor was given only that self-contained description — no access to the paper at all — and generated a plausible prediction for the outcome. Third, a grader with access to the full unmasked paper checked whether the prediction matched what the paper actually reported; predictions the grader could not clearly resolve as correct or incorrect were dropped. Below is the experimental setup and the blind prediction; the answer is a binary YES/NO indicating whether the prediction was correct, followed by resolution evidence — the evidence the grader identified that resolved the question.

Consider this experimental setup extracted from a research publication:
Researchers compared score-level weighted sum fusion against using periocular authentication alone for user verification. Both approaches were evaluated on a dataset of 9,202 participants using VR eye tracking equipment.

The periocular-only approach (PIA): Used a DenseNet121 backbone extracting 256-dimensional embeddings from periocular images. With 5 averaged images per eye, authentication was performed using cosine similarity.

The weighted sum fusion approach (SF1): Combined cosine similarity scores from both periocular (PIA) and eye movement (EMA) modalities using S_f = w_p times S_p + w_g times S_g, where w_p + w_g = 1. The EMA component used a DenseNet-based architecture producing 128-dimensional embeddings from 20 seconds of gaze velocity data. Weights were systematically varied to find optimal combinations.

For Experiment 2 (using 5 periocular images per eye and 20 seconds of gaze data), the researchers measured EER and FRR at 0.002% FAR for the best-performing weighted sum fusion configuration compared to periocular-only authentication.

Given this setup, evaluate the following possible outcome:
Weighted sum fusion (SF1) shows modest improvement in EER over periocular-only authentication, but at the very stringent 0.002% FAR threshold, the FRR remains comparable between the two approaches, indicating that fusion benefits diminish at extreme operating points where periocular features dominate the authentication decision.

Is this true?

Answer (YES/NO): NO